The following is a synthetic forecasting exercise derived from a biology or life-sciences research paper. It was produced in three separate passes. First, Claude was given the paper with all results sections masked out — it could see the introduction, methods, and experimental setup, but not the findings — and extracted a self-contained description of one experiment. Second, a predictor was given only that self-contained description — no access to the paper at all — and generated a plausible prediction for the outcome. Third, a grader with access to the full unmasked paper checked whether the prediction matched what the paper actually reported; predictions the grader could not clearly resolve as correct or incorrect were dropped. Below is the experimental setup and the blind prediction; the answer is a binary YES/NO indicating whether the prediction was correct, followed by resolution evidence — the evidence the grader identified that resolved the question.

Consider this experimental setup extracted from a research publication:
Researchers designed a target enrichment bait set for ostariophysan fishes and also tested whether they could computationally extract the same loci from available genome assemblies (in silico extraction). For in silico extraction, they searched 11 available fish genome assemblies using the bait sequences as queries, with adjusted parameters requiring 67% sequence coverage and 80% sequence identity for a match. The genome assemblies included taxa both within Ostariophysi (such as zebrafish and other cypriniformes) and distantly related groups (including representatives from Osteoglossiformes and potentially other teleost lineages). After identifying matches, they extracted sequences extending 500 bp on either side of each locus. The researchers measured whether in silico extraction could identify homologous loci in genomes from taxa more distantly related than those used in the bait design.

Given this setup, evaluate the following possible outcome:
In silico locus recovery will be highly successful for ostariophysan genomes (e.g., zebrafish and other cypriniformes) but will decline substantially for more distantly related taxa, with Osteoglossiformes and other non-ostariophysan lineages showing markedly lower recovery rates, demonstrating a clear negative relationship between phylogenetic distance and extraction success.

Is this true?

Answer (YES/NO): NO